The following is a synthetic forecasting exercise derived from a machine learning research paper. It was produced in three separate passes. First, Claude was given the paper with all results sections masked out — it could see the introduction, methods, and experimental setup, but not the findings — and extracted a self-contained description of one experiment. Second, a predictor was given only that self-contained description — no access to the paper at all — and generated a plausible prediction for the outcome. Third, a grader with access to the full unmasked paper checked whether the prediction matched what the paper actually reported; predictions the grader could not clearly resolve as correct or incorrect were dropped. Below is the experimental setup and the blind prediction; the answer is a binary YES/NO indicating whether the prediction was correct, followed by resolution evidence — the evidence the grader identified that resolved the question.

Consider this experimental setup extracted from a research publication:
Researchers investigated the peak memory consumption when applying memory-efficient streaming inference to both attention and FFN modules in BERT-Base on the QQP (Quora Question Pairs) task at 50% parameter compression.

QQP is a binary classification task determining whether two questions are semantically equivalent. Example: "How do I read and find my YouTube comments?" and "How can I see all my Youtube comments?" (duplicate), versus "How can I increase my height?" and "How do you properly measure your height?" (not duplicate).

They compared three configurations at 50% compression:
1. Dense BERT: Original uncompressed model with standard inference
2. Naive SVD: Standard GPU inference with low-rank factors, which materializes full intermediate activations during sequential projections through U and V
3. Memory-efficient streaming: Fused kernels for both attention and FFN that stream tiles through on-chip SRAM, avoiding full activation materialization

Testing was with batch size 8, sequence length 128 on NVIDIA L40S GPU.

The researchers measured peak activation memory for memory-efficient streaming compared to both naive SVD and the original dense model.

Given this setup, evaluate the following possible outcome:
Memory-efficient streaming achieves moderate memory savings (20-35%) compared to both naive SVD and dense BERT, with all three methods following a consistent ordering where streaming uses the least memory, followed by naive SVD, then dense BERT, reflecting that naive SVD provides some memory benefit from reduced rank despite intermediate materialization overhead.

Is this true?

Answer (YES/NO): NO